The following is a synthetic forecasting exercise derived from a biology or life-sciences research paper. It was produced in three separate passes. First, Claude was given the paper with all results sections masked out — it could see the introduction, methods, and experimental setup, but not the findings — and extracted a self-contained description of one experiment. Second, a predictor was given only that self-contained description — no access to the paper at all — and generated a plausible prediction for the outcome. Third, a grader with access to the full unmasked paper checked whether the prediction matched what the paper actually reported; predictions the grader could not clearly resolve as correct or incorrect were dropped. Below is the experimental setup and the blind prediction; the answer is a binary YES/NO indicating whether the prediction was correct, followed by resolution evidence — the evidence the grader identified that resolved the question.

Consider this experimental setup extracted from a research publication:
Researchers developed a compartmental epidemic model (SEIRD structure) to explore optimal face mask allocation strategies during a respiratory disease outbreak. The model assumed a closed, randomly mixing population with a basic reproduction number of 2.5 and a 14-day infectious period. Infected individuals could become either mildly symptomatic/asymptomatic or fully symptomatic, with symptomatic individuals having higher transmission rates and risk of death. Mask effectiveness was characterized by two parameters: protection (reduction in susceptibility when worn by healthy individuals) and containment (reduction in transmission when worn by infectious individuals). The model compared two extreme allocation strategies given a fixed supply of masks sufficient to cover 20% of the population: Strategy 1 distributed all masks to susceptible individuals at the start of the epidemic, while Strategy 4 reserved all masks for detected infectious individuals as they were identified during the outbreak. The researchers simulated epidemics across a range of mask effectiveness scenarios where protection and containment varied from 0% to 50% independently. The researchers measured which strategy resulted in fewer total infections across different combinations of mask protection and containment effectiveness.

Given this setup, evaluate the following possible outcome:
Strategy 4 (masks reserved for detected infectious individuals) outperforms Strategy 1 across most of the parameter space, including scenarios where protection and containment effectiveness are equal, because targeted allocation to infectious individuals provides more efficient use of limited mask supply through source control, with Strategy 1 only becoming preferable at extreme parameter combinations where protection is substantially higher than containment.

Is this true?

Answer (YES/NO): NO